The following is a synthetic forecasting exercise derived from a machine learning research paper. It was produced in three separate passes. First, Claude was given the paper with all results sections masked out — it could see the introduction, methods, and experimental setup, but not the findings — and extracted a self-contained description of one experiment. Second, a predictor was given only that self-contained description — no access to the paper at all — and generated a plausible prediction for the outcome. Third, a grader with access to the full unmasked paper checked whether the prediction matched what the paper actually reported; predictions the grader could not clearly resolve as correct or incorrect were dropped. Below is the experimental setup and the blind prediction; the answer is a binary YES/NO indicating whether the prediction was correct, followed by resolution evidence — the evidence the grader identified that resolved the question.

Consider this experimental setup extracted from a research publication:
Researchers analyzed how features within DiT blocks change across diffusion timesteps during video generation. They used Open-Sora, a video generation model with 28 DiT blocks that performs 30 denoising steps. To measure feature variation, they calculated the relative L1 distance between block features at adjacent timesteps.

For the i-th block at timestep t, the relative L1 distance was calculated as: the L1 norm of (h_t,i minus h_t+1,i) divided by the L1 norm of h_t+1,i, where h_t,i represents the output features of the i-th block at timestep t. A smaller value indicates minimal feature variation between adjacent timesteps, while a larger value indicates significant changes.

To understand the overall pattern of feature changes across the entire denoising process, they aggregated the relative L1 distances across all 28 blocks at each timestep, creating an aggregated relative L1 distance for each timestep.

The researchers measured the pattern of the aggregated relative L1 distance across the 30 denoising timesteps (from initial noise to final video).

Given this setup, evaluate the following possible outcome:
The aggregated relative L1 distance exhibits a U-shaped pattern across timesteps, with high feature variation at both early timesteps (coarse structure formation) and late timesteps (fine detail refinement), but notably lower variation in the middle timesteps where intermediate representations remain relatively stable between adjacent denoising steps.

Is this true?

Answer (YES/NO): YES